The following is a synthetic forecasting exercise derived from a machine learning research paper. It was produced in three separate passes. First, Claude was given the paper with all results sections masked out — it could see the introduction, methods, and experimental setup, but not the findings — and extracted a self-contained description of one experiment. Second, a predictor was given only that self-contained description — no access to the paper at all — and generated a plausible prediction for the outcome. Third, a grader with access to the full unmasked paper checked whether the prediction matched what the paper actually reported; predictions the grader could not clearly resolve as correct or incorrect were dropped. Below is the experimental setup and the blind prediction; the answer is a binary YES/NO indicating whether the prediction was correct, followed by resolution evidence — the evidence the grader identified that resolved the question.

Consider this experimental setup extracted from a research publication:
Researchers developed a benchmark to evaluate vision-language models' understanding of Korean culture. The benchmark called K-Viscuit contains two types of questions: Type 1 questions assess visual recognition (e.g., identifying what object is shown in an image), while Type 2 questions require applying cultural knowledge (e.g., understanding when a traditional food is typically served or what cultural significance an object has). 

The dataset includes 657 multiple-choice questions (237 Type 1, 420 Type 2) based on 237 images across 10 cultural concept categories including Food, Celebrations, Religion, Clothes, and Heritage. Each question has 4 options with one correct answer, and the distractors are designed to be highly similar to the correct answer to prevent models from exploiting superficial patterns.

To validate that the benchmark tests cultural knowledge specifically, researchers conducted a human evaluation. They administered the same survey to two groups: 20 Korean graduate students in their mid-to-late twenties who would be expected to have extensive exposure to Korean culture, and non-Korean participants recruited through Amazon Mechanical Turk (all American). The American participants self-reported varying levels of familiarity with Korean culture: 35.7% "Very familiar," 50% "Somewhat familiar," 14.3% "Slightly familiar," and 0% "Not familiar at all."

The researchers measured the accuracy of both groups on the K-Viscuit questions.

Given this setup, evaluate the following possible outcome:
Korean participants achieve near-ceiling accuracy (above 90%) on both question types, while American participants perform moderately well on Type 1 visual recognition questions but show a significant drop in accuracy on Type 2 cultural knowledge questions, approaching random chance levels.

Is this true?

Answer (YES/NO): NO